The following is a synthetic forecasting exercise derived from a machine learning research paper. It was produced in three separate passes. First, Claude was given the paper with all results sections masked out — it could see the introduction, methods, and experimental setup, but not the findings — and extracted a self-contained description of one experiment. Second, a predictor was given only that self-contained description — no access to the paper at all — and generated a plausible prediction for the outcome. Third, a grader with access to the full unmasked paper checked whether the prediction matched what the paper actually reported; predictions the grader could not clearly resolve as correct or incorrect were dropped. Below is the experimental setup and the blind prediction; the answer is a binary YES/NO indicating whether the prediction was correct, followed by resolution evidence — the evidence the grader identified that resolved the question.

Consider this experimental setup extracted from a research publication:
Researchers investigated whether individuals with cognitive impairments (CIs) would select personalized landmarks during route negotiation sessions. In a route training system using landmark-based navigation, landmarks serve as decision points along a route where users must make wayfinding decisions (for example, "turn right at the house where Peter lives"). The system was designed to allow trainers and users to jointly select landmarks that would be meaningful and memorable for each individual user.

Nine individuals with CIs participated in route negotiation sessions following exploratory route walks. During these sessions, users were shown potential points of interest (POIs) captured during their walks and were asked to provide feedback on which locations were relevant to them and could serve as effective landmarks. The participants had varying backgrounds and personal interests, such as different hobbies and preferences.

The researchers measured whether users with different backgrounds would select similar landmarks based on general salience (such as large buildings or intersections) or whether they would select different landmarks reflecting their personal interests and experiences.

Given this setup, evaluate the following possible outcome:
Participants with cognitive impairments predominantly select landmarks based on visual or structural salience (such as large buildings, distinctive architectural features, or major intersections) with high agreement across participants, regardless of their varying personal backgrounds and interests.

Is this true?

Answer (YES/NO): NO